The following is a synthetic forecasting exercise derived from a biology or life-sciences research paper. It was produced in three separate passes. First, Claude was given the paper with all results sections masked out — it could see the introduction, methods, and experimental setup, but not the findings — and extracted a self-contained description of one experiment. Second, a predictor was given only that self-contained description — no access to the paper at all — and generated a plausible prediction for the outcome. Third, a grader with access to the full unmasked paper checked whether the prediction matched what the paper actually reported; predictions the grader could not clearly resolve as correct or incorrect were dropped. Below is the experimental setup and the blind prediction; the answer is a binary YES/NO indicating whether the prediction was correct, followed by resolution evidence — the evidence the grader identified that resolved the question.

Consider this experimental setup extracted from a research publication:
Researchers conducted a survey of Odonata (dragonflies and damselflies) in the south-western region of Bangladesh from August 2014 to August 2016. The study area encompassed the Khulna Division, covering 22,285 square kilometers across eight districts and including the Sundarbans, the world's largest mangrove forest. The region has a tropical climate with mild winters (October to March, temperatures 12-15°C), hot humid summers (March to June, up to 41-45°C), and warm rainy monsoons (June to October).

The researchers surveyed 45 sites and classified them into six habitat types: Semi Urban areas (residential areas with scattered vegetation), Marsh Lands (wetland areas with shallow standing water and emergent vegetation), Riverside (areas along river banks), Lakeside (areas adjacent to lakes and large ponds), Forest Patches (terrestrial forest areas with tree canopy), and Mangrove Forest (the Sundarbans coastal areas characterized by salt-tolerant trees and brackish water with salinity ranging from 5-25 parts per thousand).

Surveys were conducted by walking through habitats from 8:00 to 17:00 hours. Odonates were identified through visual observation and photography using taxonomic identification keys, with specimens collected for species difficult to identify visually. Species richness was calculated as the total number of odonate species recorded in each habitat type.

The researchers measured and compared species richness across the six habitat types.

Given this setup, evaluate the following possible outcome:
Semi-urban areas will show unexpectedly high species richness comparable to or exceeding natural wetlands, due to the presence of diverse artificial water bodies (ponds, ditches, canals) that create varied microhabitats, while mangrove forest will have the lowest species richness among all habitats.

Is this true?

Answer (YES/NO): NO